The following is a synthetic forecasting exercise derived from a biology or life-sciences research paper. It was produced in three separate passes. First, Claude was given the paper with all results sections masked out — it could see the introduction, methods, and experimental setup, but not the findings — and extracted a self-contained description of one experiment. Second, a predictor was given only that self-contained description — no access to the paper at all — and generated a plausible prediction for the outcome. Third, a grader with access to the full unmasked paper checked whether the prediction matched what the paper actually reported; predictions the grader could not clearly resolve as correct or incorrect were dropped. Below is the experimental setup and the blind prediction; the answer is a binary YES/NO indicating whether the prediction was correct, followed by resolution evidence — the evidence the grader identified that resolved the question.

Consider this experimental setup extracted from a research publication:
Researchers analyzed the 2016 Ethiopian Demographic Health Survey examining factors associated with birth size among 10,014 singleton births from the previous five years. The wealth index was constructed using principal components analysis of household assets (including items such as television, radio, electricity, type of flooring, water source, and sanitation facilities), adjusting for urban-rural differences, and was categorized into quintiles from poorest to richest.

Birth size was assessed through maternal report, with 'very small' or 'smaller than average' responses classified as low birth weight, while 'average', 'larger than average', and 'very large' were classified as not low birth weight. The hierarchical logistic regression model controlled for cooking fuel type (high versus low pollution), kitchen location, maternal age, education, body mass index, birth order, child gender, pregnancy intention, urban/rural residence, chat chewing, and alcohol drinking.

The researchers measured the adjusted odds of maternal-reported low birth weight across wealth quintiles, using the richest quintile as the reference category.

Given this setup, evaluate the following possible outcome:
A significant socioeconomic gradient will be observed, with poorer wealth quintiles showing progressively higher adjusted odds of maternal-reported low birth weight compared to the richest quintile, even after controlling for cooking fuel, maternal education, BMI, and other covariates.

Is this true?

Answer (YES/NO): YES